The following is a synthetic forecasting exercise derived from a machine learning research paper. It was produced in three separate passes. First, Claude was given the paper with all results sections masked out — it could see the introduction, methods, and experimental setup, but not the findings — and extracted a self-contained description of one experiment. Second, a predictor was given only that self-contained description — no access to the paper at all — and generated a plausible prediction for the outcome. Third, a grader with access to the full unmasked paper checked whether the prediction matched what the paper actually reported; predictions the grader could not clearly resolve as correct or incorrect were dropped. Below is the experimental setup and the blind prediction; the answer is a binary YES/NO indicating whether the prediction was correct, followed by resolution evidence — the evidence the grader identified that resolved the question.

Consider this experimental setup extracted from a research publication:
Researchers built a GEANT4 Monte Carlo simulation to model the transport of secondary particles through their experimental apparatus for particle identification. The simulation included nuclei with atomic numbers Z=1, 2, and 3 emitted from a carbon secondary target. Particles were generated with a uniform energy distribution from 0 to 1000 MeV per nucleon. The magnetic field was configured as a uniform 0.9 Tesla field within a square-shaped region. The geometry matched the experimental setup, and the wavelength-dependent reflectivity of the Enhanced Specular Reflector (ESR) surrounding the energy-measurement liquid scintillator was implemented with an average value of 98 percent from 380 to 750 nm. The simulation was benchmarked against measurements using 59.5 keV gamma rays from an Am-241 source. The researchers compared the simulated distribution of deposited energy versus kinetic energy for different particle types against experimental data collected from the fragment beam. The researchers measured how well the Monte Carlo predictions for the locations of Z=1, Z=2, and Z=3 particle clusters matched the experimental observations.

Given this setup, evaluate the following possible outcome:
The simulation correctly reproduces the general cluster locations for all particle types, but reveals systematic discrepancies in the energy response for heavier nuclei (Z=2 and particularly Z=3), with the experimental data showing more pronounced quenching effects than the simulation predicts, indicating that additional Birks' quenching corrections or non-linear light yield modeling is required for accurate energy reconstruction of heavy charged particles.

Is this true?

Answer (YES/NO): NO